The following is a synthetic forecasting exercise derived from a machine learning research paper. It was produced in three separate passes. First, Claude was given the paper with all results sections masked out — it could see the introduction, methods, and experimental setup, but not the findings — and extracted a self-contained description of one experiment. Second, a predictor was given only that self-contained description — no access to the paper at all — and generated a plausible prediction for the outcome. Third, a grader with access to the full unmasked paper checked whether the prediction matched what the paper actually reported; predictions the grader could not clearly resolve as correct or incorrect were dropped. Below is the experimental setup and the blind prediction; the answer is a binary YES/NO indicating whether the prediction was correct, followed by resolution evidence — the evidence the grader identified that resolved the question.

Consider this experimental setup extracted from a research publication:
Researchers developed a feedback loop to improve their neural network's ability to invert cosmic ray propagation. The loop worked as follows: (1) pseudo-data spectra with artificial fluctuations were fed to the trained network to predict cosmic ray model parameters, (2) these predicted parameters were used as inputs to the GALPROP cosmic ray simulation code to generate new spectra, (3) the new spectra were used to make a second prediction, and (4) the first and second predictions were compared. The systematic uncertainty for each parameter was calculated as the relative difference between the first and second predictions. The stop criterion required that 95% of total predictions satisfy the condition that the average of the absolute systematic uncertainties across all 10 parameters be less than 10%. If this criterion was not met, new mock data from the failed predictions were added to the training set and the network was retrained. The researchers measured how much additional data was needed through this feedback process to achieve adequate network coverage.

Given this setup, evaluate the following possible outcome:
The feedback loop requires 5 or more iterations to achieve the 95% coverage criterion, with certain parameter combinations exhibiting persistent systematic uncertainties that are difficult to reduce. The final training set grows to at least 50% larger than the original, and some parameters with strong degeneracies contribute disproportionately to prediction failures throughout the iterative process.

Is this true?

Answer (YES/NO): NO